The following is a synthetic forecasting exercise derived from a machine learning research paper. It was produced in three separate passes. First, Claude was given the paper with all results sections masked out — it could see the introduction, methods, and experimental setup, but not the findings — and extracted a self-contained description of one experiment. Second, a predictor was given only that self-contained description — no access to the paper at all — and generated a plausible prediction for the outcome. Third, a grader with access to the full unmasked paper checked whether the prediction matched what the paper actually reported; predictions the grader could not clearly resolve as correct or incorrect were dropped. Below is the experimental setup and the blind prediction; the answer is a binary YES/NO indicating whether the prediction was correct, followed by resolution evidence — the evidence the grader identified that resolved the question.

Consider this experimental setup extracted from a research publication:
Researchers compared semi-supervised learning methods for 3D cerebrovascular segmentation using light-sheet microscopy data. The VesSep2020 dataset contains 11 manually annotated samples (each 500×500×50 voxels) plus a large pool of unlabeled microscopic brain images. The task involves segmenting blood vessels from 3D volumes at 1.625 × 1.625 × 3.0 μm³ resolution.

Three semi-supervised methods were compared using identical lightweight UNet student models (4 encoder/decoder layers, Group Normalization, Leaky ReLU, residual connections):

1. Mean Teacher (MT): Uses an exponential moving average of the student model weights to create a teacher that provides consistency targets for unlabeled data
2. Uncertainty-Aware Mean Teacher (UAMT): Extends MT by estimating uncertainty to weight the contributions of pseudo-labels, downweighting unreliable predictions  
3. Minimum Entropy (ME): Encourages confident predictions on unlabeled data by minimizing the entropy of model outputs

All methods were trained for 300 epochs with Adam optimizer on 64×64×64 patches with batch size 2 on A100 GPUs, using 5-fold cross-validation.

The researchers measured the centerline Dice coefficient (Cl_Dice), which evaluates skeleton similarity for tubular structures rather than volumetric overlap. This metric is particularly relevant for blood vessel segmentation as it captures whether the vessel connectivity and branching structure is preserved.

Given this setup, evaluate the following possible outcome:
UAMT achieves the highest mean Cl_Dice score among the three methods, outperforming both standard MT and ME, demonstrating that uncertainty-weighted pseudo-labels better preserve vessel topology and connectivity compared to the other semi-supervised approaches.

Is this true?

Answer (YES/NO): NO